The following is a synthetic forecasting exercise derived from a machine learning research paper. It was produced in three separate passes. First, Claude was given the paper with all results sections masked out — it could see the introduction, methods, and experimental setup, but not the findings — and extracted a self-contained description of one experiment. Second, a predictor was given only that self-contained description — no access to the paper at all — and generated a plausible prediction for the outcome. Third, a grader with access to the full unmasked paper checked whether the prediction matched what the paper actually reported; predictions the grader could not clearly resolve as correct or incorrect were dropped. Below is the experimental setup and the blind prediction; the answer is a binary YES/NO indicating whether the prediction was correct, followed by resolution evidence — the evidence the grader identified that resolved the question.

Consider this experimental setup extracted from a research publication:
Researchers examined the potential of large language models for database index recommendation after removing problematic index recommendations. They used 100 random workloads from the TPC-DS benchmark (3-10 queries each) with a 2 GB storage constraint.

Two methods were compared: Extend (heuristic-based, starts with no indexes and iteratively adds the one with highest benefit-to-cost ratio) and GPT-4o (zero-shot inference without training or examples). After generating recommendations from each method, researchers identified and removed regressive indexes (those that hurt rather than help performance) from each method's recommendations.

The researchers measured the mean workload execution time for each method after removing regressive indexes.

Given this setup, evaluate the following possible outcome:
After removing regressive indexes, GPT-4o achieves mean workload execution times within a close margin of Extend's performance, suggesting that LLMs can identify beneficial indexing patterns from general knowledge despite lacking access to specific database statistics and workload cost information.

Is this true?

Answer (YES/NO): NO